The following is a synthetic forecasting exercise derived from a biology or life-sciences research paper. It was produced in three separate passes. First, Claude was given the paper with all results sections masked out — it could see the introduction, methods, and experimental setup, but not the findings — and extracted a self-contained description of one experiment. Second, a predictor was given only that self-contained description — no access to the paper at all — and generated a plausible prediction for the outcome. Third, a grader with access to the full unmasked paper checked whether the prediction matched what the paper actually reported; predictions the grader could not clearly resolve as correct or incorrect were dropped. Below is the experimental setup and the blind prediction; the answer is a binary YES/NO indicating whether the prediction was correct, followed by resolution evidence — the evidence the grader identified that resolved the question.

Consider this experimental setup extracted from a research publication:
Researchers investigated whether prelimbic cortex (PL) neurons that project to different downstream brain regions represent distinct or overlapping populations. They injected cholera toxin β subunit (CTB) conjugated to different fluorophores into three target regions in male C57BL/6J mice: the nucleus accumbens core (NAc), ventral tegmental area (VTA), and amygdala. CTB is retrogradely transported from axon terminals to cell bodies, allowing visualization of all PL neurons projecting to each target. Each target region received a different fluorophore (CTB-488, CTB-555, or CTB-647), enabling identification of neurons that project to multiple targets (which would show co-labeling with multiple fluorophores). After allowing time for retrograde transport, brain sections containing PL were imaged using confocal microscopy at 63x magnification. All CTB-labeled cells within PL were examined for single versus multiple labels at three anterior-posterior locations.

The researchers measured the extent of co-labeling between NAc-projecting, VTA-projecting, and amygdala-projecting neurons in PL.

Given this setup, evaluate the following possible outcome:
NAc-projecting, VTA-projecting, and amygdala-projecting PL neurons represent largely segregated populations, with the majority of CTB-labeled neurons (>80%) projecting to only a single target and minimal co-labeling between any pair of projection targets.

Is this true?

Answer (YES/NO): YES